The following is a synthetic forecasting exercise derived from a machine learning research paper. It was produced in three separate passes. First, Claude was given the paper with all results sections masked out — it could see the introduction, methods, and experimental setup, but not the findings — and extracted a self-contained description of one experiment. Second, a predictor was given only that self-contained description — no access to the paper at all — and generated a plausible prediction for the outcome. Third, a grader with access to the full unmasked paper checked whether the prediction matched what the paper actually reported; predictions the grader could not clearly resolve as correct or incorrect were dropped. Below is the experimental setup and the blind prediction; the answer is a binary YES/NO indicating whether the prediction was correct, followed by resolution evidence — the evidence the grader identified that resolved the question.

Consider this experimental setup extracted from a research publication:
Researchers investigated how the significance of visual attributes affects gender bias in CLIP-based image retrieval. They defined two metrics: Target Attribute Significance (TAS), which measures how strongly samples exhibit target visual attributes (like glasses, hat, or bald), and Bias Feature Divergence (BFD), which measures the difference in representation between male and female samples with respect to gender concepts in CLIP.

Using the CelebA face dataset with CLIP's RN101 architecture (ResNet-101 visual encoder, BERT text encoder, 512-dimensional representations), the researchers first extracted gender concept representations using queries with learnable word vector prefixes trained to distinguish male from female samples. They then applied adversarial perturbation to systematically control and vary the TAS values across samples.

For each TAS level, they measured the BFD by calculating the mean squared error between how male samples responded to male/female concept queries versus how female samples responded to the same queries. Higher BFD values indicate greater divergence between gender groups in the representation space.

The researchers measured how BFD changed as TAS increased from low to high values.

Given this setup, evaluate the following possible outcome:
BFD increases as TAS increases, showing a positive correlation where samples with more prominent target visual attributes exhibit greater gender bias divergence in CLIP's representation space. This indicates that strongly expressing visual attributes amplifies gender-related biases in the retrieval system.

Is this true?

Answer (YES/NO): NO